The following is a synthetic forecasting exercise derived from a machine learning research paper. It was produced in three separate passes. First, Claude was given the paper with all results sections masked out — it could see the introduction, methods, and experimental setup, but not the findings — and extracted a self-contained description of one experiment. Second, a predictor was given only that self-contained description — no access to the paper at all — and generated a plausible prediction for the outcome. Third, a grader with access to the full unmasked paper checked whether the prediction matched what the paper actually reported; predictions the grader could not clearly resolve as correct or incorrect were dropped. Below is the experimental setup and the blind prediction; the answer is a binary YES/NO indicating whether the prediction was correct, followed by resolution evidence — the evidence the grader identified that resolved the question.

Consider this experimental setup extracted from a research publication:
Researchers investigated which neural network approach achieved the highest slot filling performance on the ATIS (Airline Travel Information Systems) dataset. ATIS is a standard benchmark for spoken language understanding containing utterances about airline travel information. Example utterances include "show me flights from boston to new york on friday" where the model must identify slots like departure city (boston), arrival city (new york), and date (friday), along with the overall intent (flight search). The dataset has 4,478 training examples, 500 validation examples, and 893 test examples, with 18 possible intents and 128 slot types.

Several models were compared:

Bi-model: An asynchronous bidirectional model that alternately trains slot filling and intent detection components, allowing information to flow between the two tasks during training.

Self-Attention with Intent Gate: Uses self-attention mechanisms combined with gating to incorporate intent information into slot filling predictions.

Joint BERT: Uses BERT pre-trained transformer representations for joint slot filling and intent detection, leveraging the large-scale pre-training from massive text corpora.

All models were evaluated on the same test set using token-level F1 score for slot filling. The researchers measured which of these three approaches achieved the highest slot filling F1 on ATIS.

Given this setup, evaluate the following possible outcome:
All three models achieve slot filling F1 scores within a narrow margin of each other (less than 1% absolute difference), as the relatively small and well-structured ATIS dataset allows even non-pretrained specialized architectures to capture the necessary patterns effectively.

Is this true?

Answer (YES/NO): YES